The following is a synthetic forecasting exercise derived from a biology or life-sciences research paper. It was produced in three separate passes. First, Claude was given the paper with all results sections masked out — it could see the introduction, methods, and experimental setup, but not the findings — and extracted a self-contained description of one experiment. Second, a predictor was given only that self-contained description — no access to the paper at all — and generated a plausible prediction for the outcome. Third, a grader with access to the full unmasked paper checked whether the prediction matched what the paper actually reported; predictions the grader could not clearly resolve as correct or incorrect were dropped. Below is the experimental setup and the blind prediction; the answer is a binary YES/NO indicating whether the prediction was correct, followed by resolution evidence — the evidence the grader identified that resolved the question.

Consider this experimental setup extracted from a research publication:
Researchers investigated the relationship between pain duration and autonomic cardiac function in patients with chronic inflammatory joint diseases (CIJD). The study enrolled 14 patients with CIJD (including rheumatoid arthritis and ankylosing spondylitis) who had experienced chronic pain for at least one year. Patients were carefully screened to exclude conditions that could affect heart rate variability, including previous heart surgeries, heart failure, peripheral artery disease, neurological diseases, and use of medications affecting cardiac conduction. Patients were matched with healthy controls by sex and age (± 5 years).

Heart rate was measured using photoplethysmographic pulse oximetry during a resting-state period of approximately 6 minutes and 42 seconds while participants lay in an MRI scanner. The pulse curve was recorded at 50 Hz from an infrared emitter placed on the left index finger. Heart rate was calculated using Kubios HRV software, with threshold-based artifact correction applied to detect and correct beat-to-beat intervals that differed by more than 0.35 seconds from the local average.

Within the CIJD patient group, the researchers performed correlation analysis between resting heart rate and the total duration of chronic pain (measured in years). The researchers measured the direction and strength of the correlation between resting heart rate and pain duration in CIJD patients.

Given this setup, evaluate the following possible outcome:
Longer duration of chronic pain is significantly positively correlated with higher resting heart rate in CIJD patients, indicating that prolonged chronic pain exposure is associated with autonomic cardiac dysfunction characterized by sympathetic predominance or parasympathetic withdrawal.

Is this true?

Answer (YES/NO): NO